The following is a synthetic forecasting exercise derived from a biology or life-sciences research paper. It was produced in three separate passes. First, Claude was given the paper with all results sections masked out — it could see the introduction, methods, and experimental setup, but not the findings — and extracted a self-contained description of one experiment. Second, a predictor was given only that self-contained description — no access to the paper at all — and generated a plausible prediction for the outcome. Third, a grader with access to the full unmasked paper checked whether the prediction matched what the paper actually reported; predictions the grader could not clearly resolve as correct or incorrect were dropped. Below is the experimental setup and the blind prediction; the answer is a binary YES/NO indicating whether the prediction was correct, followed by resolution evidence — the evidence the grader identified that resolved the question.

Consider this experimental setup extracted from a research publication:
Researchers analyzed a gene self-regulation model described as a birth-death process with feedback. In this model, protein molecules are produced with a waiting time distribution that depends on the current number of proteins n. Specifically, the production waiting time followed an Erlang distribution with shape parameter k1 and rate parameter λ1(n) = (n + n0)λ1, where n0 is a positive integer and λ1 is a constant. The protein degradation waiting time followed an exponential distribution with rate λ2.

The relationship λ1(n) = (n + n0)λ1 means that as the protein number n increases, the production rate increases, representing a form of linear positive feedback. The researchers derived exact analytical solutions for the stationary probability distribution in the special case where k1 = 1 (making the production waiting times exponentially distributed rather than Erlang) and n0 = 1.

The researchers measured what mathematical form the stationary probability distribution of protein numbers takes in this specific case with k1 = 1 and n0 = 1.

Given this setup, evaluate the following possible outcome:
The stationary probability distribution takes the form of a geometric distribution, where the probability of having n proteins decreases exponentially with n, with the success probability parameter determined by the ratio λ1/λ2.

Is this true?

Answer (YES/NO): YES